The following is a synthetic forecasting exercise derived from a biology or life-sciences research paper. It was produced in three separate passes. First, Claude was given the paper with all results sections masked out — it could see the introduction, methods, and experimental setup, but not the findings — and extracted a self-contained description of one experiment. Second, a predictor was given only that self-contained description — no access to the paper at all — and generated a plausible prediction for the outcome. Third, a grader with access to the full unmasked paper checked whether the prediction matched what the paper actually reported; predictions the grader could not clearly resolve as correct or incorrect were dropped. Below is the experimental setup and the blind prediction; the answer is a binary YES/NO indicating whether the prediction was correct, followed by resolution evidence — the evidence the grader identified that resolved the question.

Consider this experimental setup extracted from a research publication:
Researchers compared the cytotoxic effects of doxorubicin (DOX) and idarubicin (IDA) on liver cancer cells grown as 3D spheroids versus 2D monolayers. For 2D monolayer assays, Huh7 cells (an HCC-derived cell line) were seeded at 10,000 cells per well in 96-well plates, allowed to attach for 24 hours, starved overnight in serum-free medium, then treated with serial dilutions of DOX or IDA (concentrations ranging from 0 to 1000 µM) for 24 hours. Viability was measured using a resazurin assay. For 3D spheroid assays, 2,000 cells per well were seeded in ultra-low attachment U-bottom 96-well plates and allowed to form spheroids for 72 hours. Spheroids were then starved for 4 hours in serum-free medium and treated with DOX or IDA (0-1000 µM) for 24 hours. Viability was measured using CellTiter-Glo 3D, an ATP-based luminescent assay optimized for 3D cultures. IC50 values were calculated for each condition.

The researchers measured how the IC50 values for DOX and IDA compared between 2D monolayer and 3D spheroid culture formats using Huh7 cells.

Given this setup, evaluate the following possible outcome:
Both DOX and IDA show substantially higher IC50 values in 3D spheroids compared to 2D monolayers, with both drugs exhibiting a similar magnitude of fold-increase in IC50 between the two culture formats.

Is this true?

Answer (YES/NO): NO